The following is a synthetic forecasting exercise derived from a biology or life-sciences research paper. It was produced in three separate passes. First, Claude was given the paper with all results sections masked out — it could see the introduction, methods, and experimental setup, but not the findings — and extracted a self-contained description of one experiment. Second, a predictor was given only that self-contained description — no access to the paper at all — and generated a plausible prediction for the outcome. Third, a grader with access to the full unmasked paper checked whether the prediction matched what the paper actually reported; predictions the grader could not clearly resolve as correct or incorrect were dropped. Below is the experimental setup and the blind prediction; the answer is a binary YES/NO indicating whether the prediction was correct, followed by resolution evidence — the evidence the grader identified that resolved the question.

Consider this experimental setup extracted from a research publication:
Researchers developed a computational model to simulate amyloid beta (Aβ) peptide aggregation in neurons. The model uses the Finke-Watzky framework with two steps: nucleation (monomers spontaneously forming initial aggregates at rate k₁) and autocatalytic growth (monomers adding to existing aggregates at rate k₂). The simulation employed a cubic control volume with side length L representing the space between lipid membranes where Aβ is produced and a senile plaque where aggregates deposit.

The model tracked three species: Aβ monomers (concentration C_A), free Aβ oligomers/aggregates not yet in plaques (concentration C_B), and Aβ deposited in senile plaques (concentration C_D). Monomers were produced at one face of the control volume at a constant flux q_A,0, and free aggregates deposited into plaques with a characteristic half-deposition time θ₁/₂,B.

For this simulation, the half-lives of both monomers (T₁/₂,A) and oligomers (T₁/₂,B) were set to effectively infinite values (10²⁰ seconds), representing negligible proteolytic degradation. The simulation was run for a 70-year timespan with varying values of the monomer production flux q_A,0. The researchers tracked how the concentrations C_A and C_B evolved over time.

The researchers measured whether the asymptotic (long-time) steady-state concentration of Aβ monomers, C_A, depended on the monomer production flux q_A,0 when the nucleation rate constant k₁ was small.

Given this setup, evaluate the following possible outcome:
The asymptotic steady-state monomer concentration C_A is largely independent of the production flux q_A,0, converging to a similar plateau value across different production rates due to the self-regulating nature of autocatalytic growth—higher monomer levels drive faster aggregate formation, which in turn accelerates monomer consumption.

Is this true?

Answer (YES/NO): YES